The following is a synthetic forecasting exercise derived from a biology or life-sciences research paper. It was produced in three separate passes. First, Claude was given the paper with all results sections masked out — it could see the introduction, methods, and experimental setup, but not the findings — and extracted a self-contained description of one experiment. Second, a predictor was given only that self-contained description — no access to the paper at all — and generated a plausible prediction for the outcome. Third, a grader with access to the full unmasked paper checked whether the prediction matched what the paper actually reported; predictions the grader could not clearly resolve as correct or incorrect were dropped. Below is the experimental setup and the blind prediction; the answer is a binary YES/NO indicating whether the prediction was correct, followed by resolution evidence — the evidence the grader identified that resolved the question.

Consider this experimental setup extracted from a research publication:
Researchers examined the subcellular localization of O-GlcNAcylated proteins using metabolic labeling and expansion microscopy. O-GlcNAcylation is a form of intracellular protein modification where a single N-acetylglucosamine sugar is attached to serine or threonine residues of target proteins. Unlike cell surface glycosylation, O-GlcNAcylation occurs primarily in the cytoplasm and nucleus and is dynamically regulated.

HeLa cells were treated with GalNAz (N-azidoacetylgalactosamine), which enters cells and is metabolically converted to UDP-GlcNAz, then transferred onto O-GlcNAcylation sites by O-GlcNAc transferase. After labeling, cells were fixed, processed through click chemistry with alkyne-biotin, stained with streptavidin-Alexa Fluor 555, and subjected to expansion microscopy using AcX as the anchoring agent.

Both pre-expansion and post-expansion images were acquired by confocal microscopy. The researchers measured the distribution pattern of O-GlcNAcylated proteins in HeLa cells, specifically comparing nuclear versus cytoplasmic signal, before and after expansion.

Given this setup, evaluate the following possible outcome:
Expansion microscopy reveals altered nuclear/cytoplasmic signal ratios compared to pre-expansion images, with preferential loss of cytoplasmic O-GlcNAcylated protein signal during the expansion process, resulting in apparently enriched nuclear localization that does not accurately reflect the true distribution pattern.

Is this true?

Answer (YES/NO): NO